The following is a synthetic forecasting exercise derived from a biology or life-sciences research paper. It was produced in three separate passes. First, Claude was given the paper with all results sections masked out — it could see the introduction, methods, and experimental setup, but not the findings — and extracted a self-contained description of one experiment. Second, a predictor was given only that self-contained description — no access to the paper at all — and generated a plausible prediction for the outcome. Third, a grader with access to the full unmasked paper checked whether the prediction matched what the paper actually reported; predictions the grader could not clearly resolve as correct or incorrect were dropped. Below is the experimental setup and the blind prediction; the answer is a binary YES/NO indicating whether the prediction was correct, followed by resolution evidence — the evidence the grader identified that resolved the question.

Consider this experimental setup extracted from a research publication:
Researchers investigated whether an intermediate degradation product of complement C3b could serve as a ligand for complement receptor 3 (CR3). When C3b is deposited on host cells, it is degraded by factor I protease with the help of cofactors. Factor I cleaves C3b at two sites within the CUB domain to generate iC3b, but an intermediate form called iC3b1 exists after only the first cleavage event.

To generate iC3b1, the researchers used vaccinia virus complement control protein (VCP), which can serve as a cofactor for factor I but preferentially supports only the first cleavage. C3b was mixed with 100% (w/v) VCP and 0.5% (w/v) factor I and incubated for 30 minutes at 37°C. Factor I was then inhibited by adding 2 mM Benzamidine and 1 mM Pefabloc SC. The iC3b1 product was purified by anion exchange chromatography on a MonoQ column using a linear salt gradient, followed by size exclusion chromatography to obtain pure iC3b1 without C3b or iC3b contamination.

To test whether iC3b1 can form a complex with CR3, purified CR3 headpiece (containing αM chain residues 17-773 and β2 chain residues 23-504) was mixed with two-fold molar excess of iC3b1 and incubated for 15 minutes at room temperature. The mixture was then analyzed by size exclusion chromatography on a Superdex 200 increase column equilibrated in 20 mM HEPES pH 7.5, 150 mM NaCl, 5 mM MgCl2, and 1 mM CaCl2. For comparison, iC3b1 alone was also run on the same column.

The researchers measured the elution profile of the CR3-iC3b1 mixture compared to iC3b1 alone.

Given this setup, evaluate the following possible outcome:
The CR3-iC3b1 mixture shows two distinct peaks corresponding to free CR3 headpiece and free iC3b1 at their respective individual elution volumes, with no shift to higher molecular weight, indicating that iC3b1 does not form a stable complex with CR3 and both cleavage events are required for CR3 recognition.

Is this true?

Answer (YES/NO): NO